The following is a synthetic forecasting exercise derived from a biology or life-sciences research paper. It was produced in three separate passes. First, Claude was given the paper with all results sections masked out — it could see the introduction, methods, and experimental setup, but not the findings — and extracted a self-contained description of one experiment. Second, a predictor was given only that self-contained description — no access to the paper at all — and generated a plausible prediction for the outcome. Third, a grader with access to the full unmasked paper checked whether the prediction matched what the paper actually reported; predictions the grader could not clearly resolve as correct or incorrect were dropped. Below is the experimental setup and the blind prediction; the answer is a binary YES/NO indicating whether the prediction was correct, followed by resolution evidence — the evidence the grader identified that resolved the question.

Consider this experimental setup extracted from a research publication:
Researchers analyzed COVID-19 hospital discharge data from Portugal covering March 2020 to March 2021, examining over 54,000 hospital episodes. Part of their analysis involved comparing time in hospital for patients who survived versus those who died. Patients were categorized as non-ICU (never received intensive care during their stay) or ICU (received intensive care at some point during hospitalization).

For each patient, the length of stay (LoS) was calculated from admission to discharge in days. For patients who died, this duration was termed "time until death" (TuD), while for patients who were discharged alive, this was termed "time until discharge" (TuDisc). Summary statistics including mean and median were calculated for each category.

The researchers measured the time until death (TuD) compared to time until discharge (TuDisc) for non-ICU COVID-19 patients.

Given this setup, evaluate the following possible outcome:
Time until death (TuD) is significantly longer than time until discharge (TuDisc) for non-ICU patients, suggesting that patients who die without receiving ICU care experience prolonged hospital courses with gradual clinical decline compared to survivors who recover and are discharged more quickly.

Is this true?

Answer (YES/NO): NO